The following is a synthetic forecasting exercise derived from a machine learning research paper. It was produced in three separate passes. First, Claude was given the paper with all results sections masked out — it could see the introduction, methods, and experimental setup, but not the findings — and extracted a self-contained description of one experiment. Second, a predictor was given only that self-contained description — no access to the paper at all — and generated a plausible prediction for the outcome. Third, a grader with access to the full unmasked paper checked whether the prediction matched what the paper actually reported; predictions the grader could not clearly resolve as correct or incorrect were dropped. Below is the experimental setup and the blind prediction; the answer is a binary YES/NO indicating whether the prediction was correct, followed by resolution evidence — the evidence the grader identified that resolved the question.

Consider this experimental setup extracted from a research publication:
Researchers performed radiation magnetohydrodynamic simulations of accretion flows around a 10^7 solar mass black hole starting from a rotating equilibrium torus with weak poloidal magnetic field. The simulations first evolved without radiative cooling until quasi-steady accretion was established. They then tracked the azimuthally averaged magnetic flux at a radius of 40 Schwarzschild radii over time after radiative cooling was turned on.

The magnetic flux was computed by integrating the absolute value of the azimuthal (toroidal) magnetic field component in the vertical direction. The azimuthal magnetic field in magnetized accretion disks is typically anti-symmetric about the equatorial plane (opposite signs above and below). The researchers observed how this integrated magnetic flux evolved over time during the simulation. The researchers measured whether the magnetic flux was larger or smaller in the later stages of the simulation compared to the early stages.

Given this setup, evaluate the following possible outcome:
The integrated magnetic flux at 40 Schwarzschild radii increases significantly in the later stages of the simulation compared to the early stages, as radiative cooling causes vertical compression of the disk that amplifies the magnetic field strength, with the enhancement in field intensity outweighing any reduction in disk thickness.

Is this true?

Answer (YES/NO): NO